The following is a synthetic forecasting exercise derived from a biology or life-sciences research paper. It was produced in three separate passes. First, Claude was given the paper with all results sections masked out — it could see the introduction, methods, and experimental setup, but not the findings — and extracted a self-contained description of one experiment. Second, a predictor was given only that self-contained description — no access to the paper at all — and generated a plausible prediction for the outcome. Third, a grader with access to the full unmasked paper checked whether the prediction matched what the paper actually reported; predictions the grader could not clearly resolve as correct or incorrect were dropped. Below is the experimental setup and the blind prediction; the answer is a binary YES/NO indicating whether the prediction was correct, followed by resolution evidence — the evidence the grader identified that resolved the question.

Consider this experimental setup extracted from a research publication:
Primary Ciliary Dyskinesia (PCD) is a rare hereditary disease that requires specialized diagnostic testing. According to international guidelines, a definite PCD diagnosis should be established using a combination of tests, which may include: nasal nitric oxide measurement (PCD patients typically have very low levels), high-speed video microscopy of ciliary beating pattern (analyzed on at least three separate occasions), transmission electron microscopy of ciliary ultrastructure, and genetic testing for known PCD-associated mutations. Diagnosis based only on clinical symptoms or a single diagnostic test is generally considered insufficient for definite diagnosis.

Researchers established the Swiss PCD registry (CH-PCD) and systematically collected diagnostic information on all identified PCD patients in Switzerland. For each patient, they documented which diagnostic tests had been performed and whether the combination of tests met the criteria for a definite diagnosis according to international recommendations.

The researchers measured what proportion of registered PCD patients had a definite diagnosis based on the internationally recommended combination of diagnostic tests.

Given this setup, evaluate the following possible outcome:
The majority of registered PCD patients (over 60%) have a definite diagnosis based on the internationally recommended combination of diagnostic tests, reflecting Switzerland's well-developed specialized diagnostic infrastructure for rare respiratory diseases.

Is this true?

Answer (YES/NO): NO